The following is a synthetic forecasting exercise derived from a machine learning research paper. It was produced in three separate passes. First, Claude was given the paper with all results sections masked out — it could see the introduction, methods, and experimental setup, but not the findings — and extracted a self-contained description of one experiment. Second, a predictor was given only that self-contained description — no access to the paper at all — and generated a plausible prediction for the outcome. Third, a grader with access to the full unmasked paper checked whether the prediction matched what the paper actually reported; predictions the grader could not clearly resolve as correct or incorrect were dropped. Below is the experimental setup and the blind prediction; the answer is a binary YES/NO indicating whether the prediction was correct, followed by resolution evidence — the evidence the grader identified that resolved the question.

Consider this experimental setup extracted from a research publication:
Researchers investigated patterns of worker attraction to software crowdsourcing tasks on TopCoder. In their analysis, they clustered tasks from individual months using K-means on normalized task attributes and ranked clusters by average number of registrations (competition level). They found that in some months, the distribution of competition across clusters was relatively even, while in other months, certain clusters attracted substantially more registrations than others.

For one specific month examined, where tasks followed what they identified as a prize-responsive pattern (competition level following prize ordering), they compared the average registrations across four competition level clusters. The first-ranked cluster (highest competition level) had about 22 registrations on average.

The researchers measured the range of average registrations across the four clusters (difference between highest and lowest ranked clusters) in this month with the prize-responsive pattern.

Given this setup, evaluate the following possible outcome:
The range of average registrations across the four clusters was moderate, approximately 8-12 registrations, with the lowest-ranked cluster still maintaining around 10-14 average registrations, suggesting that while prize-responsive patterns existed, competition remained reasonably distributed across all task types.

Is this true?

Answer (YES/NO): YES